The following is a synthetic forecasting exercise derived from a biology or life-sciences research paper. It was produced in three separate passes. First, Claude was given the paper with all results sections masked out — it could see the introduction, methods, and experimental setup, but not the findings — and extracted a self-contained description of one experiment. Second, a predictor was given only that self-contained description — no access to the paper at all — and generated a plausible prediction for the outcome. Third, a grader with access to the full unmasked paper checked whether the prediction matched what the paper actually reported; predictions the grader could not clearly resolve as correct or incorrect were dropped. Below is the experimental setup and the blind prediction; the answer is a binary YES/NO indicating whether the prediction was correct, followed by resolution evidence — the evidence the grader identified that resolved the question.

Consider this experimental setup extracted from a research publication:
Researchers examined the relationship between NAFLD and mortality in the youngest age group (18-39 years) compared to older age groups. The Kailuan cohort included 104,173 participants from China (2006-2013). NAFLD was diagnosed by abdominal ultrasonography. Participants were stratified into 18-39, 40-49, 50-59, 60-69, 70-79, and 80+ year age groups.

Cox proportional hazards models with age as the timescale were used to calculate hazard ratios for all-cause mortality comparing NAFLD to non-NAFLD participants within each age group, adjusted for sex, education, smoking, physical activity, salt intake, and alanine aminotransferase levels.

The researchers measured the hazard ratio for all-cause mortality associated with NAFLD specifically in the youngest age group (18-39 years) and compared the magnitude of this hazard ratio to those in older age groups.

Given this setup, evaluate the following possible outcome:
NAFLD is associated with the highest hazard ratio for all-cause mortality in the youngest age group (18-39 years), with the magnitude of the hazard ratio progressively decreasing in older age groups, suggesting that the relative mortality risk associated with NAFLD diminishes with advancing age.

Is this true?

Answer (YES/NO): YES